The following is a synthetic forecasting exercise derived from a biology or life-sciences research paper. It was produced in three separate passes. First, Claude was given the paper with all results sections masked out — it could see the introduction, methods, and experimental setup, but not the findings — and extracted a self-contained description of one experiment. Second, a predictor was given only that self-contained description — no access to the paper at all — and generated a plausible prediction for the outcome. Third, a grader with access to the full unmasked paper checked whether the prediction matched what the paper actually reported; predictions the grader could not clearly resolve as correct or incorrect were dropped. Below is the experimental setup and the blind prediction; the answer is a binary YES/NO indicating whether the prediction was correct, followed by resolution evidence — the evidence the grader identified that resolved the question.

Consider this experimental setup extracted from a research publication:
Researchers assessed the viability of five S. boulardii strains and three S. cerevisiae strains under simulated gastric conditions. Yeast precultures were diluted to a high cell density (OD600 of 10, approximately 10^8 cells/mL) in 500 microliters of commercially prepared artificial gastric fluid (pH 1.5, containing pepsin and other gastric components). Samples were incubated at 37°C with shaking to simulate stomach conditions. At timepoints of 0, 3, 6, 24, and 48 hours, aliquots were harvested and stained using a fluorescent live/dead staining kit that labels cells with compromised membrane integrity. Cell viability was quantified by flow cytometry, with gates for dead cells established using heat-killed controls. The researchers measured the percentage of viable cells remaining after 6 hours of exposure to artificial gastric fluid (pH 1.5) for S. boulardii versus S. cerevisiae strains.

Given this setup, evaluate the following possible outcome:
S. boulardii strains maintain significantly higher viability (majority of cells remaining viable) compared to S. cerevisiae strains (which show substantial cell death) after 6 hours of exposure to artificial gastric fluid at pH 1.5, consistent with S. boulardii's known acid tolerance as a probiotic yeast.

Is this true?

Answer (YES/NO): NO